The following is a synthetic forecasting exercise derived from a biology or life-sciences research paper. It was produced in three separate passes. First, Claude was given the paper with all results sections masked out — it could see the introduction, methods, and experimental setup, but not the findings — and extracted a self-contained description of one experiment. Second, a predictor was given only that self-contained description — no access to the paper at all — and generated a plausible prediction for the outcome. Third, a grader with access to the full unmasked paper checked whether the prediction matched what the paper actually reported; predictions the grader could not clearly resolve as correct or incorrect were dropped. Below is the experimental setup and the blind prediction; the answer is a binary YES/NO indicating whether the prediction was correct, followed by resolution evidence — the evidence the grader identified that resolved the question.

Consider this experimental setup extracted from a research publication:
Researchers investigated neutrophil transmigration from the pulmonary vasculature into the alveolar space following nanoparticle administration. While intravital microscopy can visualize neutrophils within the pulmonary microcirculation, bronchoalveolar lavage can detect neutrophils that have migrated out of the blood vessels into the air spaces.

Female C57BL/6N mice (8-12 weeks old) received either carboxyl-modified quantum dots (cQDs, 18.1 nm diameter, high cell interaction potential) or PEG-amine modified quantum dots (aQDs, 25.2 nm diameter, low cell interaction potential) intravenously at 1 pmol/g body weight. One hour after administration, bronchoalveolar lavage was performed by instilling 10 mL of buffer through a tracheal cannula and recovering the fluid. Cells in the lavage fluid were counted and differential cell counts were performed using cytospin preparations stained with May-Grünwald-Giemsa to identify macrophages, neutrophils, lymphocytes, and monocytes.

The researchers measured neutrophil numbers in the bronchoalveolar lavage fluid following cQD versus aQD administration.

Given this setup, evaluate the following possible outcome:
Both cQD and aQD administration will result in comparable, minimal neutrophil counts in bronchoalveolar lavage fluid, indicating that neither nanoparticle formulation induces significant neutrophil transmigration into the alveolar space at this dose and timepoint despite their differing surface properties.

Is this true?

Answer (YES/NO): NO